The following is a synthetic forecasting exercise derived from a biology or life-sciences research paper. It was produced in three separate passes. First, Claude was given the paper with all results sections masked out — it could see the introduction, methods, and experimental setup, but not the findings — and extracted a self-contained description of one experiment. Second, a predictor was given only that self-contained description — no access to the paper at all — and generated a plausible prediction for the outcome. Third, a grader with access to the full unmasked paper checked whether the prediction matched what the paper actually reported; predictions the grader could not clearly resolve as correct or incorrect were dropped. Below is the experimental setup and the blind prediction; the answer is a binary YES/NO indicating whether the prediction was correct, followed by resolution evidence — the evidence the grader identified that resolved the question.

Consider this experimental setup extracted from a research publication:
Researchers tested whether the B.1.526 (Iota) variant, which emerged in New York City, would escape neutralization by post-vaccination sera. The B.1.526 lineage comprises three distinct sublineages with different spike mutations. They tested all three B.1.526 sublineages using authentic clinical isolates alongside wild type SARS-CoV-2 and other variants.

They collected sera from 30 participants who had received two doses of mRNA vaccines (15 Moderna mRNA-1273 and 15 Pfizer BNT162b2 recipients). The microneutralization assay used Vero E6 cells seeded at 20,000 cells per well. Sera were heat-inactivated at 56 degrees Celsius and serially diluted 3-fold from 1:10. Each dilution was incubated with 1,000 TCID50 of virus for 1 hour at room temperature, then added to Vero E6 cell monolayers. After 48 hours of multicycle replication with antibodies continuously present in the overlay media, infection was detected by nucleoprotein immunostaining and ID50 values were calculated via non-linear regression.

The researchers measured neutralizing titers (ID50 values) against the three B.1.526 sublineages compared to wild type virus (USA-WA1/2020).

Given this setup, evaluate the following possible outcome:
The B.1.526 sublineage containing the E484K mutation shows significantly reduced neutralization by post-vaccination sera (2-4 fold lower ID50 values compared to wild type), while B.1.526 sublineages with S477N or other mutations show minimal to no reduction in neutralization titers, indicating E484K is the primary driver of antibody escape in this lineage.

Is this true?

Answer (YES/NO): NO